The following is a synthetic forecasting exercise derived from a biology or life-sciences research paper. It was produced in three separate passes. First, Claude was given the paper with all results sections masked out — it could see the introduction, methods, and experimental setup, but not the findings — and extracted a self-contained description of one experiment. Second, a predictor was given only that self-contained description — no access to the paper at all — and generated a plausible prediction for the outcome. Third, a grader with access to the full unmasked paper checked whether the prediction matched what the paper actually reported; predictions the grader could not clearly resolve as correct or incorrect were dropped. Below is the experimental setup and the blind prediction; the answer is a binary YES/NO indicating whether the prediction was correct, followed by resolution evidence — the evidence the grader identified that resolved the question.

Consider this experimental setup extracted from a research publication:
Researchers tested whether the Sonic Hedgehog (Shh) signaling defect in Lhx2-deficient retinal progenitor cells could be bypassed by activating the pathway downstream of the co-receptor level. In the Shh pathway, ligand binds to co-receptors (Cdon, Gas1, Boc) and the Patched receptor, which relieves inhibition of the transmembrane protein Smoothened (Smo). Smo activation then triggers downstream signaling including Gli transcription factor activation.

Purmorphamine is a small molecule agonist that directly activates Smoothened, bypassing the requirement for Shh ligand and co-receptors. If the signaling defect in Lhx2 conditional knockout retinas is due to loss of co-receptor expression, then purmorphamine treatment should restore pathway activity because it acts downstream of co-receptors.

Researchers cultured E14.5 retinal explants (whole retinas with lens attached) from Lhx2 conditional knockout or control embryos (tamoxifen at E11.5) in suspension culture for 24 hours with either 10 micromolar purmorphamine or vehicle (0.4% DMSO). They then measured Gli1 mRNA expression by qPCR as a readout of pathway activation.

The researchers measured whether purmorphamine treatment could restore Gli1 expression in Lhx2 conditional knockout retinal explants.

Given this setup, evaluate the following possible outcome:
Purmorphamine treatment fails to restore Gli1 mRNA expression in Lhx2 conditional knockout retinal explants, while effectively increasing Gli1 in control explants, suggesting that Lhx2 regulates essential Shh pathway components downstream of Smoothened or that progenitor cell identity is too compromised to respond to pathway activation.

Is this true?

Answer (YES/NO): NO